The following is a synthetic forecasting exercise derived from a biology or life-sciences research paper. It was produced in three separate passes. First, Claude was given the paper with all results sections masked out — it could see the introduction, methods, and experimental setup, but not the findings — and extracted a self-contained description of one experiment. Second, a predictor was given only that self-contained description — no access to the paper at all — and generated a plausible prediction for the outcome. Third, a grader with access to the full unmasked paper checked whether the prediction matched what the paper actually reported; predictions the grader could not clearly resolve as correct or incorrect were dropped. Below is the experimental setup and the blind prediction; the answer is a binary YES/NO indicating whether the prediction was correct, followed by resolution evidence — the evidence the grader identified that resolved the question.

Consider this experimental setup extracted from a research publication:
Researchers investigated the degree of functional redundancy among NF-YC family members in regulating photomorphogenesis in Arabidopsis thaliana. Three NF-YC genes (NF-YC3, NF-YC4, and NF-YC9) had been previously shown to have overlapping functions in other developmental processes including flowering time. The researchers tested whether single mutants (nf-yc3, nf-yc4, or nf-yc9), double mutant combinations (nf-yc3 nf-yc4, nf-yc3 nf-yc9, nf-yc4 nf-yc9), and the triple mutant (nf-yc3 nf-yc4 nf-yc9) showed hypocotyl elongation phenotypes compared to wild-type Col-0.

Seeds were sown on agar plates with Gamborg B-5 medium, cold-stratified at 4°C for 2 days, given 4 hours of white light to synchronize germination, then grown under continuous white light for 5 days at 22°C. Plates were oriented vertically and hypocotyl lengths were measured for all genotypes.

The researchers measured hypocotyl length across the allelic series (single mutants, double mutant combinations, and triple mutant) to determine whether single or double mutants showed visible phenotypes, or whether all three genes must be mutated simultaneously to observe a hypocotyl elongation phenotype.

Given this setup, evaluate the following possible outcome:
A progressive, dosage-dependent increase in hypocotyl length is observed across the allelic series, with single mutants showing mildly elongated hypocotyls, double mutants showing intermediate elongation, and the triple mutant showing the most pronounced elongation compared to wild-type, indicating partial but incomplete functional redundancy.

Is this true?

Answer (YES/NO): NO